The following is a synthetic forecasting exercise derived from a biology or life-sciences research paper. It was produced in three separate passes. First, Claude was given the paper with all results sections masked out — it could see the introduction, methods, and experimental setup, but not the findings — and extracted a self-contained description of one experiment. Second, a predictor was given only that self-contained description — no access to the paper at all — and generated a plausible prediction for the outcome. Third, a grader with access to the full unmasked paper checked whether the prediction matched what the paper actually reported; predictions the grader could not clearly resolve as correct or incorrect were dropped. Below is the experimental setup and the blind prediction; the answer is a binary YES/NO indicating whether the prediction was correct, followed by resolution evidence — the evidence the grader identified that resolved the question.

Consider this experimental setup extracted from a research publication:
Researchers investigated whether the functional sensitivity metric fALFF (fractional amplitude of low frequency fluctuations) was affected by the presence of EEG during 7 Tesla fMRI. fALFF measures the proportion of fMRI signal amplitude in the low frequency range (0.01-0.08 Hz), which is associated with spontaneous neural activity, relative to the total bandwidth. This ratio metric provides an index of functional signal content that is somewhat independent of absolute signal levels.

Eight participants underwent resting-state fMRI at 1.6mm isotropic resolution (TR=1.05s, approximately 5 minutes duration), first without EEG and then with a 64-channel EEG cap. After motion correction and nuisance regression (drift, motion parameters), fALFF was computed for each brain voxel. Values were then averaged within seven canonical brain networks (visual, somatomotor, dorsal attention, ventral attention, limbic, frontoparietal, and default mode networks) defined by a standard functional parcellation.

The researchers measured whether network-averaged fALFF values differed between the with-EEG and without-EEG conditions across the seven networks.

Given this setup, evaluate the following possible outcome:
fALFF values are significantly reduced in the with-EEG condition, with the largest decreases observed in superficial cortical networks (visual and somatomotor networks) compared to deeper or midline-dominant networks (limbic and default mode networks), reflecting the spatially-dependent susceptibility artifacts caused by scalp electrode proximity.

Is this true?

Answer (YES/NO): NO